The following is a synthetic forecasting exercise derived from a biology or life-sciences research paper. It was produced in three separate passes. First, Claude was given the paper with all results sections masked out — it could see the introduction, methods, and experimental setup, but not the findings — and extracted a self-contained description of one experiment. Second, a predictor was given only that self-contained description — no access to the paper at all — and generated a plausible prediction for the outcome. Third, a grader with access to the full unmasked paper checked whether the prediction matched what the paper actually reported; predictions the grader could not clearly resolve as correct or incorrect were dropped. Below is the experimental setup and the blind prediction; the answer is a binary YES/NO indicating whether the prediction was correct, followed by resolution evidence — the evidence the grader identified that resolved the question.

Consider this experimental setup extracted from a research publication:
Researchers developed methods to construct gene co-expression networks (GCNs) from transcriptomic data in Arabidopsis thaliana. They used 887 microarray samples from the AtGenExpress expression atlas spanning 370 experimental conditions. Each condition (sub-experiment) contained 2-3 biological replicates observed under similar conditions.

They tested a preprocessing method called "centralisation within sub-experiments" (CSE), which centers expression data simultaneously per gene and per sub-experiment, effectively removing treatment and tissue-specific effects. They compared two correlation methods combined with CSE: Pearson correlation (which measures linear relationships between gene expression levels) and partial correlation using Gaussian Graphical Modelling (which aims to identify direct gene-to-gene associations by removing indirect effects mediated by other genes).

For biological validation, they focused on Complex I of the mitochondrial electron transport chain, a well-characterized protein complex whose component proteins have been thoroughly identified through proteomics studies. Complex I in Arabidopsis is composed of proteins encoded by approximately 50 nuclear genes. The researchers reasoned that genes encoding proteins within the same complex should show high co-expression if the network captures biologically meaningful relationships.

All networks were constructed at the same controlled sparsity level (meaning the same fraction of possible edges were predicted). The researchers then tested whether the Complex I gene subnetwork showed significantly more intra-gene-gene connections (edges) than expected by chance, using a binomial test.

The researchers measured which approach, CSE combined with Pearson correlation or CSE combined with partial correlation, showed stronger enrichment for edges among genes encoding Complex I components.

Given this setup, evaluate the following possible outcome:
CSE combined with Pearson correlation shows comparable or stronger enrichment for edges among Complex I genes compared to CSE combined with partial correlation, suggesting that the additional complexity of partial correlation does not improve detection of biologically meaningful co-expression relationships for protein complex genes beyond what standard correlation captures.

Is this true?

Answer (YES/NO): YES